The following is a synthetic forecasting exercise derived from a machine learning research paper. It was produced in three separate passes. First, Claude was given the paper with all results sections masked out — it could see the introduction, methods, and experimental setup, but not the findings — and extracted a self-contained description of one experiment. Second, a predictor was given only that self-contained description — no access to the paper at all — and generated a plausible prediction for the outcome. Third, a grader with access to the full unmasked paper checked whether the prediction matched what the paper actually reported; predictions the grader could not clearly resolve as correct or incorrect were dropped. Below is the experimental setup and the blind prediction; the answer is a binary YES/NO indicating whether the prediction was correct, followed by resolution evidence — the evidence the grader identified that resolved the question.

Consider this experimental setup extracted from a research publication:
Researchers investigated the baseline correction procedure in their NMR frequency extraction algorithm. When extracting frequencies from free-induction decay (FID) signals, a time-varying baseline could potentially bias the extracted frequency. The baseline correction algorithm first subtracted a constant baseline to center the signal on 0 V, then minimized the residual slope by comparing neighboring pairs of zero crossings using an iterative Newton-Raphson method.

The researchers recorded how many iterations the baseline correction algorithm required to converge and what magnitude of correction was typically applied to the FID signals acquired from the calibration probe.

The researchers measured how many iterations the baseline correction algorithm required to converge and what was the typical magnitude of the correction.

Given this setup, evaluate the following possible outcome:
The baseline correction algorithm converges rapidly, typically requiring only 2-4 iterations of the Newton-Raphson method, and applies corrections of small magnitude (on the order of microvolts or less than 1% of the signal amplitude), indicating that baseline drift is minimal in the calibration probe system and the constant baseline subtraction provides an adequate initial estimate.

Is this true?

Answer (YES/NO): NO